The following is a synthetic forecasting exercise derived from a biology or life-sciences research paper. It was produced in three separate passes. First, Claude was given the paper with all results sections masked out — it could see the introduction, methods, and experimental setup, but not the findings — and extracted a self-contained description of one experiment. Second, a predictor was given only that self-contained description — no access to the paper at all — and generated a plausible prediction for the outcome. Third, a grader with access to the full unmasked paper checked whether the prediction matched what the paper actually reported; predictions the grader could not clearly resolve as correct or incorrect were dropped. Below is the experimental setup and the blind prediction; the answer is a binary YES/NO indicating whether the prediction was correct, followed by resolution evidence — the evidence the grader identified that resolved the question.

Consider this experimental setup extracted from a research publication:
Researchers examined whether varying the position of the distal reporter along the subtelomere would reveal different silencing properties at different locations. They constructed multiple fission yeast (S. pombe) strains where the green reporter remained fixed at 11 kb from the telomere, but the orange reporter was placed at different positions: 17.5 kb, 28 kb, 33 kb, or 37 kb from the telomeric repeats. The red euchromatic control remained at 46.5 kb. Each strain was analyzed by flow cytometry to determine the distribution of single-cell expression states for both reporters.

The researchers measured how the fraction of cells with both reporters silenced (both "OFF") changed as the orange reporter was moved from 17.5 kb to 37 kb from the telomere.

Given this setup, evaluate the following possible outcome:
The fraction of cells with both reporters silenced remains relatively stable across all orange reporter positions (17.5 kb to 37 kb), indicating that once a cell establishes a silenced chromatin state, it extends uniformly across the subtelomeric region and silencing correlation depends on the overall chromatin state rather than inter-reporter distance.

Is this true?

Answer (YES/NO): NO